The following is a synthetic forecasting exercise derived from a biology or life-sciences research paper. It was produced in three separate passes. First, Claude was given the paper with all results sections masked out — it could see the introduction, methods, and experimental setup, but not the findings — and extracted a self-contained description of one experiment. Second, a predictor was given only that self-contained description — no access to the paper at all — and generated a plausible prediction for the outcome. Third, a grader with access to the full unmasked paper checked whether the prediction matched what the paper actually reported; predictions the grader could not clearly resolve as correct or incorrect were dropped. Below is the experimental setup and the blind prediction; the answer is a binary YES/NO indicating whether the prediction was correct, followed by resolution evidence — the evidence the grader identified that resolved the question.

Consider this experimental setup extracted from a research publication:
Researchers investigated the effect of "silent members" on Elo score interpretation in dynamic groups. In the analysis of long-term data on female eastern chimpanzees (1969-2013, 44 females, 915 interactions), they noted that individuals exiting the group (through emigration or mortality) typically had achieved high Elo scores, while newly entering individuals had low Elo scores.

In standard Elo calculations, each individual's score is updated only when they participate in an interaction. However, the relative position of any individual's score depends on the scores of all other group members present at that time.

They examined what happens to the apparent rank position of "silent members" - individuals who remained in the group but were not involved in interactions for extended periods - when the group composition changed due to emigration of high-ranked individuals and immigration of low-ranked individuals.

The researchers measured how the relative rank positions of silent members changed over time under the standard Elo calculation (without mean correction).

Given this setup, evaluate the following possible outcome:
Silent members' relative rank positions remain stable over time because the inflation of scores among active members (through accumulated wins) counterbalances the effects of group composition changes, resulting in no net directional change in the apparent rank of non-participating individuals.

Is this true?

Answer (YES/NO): NO